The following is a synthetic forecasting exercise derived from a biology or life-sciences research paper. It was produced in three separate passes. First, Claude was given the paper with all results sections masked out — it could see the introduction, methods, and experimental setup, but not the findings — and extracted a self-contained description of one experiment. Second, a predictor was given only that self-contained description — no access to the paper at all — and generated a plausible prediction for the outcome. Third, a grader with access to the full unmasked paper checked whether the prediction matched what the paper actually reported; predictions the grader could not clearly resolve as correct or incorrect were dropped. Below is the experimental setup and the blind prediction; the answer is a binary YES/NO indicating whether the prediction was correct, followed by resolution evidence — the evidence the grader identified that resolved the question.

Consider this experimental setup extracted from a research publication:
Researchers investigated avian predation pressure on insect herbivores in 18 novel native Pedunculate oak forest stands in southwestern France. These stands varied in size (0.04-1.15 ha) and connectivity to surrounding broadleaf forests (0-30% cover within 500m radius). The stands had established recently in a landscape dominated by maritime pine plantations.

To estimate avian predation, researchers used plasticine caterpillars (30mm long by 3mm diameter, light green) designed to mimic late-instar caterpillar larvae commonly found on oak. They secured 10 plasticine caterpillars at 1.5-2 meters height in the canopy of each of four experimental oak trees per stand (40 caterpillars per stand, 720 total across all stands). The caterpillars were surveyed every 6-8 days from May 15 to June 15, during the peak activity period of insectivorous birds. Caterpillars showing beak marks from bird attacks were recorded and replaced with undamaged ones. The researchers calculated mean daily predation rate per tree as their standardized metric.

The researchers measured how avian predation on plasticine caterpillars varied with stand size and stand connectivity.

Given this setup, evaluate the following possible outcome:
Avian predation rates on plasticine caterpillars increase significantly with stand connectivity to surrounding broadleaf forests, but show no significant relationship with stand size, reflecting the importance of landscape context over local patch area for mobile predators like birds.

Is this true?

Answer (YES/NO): NO